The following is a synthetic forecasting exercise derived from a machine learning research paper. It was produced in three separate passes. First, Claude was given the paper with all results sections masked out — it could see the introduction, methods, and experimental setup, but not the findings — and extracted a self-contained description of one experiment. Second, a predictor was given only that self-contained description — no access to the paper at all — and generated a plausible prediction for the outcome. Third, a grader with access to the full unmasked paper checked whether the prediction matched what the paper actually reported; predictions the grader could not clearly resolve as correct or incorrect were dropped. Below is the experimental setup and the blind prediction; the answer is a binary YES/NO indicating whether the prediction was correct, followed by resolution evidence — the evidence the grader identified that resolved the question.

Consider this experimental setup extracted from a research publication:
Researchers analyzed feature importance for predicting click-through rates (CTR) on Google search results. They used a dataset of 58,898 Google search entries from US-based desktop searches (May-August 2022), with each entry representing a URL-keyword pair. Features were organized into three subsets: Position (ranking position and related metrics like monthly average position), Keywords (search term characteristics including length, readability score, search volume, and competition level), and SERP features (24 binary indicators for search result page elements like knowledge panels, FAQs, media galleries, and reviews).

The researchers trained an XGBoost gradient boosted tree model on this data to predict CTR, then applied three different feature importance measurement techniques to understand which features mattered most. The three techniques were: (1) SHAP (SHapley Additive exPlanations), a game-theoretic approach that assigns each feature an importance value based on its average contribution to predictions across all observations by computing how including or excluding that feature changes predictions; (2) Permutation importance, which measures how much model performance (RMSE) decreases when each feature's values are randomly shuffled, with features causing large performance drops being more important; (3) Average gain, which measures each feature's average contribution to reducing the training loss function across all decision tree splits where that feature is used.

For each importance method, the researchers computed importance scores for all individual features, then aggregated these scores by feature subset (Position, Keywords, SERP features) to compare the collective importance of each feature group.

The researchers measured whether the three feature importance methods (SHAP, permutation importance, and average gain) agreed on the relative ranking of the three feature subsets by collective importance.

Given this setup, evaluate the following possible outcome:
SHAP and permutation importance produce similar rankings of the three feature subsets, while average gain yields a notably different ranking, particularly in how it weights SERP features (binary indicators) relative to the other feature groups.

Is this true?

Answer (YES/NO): NO